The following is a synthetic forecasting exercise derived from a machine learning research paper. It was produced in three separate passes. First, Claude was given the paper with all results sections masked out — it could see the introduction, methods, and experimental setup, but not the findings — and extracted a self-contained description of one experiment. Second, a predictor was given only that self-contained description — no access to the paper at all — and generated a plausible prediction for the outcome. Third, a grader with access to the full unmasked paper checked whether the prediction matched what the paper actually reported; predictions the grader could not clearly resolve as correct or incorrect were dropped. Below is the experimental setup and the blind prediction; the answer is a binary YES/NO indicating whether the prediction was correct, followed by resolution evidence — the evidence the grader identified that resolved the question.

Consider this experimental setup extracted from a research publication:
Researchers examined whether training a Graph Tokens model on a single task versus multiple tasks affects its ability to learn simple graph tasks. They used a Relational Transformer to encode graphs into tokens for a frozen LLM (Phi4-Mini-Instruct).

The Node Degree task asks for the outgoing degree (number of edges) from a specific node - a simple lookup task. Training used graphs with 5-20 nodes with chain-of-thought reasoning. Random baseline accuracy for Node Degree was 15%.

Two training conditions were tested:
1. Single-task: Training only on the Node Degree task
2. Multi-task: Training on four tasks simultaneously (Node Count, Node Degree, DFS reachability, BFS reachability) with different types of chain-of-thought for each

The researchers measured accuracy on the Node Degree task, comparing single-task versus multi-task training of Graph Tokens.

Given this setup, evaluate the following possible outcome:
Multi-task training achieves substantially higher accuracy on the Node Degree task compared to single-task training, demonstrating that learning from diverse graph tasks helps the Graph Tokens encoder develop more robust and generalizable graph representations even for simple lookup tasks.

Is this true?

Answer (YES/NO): YES